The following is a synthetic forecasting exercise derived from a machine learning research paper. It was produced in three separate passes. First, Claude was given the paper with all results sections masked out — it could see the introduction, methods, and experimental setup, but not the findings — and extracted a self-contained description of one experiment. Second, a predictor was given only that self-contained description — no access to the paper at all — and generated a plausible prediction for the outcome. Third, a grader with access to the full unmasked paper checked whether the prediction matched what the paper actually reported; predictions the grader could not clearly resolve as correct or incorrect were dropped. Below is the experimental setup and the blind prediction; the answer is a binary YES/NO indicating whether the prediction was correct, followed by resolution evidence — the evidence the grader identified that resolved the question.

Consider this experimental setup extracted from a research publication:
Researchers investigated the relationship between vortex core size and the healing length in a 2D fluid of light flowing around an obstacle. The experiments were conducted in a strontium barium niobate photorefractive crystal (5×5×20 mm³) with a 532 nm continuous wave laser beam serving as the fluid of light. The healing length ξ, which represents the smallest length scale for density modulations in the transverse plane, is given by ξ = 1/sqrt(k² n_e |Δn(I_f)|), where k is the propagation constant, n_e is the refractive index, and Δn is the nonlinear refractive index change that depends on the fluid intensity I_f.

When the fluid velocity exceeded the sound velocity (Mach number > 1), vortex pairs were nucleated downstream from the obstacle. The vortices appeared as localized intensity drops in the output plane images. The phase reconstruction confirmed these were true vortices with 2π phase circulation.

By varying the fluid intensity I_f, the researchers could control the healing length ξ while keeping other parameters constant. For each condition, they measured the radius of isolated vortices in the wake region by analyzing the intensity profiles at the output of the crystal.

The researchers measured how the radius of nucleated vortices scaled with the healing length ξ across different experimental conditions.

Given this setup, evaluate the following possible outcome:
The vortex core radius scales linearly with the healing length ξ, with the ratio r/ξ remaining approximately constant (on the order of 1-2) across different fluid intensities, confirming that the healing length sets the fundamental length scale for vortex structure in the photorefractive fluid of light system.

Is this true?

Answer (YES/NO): NO